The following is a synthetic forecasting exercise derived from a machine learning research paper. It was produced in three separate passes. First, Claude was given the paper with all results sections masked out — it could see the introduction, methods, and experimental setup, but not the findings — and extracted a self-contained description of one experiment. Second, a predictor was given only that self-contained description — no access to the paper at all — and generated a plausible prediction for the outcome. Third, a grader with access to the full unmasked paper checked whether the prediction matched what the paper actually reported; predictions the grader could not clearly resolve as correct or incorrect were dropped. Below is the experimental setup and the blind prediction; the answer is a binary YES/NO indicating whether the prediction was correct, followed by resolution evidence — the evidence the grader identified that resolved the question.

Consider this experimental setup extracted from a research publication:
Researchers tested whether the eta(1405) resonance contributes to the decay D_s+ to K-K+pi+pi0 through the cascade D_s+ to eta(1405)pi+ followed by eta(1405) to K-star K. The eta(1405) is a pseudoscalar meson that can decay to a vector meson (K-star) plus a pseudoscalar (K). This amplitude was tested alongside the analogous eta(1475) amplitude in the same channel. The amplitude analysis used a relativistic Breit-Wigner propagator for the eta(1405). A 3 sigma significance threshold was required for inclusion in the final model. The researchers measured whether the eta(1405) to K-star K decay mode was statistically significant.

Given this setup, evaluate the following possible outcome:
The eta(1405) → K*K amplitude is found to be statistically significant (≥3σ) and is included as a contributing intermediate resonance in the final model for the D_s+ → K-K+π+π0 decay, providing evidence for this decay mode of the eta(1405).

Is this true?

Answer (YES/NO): NO